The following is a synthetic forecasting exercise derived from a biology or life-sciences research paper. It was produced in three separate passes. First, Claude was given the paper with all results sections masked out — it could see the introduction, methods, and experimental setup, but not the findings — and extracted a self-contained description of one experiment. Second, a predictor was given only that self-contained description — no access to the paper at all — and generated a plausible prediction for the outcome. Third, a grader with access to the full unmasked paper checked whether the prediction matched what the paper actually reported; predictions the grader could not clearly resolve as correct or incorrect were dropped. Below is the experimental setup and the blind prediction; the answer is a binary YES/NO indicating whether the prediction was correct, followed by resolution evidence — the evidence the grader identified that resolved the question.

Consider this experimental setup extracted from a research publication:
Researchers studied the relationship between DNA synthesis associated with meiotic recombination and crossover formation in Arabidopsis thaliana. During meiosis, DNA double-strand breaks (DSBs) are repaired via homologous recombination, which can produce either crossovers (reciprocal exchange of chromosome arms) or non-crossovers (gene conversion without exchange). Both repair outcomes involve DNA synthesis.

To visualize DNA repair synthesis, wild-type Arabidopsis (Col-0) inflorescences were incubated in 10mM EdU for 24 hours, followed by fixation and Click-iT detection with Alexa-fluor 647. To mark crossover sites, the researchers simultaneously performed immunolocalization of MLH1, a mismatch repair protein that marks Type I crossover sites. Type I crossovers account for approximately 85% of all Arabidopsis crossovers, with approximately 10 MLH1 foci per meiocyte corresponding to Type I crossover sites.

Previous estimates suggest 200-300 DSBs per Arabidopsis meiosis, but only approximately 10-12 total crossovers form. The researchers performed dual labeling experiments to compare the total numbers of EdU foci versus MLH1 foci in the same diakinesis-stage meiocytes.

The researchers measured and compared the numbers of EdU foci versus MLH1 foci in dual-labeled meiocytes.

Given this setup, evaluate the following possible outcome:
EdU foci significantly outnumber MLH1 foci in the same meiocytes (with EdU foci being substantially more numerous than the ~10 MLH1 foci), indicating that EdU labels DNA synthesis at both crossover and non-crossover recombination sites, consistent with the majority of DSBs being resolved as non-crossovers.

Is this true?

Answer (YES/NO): YES